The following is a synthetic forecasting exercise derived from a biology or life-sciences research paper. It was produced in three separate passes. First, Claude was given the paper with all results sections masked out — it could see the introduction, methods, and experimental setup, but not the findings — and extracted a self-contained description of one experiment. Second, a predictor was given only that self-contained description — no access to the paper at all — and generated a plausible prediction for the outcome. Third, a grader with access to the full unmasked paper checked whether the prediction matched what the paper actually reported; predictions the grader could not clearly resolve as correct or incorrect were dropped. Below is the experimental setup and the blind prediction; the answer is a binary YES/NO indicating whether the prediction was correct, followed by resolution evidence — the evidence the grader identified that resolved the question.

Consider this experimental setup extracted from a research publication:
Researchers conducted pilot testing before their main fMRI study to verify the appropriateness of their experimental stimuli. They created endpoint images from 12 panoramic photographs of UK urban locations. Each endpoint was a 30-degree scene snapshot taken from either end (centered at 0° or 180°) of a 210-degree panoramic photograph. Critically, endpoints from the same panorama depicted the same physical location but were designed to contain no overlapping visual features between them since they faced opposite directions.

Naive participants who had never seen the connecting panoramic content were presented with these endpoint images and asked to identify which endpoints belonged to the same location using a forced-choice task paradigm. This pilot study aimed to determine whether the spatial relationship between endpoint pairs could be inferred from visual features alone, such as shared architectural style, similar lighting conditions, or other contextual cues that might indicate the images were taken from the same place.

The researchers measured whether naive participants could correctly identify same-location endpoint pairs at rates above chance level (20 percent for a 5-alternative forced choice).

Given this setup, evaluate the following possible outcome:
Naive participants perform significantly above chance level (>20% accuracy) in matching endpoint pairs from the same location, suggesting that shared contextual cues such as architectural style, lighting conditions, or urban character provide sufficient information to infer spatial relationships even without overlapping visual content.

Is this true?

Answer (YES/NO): NO